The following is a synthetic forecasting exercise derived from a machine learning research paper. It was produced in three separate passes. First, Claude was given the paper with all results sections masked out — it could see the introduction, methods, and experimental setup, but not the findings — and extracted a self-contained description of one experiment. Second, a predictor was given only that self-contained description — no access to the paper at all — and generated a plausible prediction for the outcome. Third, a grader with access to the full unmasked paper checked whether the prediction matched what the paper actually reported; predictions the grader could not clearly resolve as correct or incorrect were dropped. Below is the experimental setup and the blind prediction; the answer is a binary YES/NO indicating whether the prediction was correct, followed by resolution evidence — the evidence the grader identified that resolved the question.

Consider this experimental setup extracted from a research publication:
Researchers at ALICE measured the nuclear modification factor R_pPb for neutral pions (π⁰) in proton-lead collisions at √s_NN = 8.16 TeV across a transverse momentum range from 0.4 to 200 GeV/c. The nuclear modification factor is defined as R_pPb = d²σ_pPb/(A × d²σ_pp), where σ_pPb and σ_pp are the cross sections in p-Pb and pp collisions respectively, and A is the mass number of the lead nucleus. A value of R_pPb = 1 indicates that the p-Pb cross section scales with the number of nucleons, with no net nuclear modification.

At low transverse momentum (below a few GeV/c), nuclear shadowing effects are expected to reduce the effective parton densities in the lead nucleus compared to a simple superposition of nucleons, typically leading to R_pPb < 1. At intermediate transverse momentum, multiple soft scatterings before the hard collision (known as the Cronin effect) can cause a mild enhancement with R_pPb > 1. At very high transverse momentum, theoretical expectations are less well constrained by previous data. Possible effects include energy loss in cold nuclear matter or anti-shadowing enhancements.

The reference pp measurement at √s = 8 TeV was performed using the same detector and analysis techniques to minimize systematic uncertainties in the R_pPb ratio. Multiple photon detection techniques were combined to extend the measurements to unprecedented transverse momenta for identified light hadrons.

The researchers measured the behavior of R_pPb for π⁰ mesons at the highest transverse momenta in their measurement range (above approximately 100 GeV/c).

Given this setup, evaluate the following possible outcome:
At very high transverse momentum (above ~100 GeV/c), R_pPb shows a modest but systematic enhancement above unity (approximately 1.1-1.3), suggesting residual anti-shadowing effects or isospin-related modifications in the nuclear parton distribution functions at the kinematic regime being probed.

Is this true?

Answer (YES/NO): NO